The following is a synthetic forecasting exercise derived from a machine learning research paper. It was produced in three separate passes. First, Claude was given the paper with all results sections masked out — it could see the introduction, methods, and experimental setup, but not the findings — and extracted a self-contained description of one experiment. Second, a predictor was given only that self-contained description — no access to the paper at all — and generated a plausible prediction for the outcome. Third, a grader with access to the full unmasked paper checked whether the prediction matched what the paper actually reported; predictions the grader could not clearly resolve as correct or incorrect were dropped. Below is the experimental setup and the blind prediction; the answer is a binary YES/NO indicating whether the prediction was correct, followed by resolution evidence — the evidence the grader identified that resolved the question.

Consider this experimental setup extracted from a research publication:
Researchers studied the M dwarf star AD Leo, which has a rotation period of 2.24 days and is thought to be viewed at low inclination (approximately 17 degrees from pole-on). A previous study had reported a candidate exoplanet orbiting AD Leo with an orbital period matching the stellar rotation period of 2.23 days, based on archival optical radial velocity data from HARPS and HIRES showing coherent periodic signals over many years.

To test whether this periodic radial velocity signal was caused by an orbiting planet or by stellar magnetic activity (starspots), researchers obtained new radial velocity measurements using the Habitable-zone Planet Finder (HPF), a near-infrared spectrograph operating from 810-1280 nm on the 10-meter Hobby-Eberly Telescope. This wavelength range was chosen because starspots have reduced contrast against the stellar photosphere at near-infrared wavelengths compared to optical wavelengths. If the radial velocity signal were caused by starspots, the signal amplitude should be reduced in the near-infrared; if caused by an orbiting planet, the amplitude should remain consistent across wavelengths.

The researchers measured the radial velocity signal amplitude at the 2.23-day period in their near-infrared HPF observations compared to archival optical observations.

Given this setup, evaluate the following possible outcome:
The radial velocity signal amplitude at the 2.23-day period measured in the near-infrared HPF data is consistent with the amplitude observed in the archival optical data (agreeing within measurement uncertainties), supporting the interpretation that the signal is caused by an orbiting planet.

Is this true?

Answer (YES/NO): NO